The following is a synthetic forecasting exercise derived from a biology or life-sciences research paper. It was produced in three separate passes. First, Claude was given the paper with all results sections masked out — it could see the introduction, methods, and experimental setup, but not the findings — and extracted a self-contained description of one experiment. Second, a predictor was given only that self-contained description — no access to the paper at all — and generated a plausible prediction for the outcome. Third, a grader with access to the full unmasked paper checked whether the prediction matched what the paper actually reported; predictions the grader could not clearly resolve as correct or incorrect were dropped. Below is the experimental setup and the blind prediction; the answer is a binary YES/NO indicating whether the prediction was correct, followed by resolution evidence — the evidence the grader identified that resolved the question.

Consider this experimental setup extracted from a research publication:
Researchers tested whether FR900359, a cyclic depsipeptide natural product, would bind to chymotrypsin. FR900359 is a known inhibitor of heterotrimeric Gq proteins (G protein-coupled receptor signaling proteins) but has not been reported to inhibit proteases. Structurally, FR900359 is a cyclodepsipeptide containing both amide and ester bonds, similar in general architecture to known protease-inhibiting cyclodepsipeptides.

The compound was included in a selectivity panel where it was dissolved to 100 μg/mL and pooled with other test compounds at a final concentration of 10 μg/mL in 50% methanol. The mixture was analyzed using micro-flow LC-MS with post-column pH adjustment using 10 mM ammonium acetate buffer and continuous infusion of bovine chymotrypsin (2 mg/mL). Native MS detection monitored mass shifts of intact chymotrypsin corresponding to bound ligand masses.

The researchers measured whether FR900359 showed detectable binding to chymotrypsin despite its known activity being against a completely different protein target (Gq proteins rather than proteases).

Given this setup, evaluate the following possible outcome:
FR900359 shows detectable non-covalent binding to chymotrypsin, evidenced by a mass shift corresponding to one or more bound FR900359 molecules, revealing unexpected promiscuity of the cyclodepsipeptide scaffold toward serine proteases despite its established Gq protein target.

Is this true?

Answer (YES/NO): NO